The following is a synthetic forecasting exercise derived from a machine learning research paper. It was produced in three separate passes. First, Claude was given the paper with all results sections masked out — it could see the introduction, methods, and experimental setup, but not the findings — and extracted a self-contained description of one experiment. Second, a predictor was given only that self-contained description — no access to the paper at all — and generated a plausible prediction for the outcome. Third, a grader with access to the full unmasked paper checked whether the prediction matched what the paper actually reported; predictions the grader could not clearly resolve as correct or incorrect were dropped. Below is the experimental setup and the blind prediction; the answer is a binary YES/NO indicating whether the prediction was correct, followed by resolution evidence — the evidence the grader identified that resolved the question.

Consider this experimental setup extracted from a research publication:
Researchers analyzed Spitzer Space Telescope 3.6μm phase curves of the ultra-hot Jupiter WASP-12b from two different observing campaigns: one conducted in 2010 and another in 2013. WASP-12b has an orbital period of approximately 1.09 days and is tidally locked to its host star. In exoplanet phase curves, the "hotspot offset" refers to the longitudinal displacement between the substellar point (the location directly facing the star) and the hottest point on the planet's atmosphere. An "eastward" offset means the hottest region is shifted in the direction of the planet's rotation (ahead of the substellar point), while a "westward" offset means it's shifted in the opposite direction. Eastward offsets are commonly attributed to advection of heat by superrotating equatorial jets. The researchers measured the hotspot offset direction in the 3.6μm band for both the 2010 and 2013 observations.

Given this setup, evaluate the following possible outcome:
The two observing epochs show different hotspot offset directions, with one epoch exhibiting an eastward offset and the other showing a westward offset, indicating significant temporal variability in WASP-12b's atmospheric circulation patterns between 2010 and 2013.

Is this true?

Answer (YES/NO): YES